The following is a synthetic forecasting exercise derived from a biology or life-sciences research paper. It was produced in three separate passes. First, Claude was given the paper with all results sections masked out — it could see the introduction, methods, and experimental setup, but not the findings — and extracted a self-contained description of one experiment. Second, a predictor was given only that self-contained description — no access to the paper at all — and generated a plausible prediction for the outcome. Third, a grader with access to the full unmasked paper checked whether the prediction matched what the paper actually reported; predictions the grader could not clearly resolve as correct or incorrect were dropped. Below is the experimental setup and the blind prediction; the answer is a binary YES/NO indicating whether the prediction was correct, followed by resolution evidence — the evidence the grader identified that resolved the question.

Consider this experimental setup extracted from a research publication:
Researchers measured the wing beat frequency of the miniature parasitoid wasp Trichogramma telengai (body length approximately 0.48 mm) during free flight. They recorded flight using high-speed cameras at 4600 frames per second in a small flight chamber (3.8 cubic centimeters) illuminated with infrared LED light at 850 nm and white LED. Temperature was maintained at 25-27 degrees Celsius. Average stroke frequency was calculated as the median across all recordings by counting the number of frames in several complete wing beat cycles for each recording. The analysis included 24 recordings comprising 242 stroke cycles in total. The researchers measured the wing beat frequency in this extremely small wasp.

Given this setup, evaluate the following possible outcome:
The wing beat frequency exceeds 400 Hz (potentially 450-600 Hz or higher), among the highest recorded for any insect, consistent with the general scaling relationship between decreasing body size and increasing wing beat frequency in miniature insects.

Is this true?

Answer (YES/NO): NO